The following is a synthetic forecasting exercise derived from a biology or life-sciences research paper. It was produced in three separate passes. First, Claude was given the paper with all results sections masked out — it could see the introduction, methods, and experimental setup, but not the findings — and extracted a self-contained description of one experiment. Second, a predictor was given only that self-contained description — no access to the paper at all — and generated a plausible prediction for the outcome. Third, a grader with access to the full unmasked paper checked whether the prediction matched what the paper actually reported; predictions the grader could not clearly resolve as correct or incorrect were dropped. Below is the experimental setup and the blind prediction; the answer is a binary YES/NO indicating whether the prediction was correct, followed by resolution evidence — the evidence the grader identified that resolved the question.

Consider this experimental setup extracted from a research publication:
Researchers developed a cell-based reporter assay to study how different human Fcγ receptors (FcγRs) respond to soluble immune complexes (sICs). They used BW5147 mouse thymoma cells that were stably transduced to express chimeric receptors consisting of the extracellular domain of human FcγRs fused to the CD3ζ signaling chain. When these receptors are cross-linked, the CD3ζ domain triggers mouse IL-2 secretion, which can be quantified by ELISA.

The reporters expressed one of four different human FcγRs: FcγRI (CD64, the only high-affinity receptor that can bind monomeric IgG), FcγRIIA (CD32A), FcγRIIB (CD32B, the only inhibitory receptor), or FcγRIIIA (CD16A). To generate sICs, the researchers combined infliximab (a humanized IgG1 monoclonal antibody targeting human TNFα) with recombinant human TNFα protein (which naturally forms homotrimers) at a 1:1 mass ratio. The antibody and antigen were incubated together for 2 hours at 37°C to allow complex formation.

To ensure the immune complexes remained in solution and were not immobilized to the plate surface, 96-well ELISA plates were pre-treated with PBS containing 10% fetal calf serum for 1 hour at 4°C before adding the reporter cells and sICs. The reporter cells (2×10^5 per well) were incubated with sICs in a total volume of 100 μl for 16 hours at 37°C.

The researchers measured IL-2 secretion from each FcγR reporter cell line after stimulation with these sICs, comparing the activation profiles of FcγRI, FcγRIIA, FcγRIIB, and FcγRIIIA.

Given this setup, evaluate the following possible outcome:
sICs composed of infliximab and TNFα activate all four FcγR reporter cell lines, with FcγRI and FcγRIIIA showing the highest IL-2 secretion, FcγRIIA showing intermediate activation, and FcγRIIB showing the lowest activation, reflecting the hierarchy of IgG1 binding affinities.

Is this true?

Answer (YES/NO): NO